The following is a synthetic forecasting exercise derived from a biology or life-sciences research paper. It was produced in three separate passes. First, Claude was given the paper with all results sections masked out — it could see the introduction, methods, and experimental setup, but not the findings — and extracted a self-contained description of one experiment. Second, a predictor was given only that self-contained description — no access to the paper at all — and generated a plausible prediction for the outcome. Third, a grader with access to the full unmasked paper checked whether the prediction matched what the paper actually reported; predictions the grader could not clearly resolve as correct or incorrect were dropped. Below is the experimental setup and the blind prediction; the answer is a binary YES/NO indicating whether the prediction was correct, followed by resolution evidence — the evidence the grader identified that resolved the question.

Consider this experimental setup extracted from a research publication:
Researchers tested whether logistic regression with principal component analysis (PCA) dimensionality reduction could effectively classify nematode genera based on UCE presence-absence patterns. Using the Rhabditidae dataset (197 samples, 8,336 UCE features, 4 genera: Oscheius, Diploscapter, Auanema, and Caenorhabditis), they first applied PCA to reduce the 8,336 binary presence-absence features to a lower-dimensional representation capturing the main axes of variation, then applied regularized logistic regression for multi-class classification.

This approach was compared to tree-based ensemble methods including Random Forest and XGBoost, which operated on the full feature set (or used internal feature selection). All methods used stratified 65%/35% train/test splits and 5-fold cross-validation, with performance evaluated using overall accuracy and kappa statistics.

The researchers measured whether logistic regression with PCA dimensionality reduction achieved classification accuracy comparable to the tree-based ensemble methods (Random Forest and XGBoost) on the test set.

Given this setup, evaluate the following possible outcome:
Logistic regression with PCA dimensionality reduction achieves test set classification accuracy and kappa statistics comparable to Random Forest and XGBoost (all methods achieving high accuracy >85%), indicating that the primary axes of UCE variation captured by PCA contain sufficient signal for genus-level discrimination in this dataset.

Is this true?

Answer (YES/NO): NO